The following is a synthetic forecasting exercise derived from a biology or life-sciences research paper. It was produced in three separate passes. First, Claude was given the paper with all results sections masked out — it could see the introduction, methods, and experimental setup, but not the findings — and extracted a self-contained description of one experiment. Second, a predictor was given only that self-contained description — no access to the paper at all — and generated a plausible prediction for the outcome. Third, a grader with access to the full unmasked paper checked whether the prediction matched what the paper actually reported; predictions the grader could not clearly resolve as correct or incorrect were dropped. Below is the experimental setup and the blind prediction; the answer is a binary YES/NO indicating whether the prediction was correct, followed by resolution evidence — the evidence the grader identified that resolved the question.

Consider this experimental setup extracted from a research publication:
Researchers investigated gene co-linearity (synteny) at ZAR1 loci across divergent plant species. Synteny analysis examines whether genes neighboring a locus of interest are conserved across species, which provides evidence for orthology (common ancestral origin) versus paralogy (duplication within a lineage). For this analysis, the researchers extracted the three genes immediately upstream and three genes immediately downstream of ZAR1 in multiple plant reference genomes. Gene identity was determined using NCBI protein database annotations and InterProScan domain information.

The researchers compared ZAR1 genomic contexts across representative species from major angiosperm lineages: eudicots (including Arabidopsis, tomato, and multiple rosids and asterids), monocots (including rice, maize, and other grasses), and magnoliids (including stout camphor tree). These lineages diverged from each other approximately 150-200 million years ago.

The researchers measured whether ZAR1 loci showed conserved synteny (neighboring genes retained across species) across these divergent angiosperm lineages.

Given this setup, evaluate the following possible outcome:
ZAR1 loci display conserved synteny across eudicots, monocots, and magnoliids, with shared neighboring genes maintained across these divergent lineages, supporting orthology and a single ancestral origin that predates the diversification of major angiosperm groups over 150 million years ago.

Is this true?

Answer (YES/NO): NO